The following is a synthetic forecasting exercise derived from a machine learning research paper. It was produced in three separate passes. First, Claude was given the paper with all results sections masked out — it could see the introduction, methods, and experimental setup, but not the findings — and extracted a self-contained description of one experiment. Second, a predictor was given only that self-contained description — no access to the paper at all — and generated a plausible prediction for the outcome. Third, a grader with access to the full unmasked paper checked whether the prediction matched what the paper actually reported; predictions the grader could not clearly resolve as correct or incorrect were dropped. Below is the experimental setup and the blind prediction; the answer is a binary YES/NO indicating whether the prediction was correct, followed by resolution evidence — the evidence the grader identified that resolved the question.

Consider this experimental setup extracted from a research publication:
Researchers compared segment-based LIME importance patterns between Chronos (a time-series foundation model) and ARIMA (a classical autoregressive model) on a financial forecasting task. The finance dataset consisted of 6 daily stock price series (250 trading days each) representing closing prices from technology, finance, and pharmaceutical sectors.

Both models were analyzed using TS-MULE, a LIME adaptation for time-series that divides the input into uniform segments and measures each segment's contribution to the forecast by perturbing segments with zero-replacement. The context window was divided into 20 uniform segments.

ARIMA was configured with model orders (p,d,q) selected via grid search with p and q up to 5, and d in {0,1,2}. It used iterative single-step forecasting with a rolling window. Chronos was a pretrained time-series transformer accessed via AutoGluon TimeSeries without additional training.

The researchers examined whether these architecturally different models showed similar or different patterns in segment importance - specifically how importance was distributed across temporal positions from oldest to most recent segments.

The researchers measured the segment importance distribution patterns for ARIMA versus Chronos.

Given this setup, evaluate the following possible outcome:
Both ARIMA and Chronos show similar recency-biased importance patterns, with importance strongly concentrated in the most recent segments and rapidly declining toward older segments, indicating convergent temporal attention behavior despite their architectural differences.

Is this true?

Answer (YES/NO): NO